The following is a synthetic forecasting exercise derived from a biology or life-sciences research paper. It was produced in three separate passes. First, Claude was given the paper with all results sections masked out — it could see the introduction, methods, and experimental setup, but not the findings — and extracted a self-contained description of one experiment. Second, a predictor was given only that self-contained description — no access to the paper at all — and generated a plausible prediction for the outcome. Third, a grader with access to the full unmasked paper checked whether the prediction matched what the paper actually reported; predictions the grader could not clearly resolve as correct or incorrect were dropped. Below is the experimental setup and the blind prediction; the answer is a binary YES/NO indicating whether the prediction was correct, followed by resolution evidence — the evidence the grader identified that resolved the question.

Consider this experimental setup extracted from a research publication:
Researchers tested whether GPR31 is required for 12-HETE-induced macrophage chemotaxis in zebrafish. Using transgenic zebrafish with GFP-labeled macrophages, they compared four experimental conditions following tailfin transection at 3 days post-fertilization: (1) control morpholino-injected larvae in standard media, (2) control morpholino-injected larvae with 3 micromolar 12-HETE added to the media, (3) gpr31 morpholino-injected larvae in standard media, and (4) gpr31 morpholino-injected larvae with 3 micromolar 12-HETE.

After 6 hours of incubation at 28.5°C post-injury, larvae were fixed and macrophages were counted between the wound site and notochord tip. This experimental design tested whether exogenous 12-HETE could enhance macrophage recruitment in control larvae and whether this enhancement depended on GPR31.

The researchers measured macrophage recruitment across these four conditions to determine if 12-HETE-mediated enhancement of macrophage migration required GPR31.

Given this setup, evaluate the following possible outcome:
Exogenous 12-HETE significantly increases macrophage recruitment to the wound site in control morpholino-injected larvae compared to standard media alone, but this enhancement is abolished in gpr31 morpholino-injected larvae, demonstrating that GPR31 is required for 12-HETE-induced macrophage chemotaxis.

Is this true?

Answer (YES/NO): NO